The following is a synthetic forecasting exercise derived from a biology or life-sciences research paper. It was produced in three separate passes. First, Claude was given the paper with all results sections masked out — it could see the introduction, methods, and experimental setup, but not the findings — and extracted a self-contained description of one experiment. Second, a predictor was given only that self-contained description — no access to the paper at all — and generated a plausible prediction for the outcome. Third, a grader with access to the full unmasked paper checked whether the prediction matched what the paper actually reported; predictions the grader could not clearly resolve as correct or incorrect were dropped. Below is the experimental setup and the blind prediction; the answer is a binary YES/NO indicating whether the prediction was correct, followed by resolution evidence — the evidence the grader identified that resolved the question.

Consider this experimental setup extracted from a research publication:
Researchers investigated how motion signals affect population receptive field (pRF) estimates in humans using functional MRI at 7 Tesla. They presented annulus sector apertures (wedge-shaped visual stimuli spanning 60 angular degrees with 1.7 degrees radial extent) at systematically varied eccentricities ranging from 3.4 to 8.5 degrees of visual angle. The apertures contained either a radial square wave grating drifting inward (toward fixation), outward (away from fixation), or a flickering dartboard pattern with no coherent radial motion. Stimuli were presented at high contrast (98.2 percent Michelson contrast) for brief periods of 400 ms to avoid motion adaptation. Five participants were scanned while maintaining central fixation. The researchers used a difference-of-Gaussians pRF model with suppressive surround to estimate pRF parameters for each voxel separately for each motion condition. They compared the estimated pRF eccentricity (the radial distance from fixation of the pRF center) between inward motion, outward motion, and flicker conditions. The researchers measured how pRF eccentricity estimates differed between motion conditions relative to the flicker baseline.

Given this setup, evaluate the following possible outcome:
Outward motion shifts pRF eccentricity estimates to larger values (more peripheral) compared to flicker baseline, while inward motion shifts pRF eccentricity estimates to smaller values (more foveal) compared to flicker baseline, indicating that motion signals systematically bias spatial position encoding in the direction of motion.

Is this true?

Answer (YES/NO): NO